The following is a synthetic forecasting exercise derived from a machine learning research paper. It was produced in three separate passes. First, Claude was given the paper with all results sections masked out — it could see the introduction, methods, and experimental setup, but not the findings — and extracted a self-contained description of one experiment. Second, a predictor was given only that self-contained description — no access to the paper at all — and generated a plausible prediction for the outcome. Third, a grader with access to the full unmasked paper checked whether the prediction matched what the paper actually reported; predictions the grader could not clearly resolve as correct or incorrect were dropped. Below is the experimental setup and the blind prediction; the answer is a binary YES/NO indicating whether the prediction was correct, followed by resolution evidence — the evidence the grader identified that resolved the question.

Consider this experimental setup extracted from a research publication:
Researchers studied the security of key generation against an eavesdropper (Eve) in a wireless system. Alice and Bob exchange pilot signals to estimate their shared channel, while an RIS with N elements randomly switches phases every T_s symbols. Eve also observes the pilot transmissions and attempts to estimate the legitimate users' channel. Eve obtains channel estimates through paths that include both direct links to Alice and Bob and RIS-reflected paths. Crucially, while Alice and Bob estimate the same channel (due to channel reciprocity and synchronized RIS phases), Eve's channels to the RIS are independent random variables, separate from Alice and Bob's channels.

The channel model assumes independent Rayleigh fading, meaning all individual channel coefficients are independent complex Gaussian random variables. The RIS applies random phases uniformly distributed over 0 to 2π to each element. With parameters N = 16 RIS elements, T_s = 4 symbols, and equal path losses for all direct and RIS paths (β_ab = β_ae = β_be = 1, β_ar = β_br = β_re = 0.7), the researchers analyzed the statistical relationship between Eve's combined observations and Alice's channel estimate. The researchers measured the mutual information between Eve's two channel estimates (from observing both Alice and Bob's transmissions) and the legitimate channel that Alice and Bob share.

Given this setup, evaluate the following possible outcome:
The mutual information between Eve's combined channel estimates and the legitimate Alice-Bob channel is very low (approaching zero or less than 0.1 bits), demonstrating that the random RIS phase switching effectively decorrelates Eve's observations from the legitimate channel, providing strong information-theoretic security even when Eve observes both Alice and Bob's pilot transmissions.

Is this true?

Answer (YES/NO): YES